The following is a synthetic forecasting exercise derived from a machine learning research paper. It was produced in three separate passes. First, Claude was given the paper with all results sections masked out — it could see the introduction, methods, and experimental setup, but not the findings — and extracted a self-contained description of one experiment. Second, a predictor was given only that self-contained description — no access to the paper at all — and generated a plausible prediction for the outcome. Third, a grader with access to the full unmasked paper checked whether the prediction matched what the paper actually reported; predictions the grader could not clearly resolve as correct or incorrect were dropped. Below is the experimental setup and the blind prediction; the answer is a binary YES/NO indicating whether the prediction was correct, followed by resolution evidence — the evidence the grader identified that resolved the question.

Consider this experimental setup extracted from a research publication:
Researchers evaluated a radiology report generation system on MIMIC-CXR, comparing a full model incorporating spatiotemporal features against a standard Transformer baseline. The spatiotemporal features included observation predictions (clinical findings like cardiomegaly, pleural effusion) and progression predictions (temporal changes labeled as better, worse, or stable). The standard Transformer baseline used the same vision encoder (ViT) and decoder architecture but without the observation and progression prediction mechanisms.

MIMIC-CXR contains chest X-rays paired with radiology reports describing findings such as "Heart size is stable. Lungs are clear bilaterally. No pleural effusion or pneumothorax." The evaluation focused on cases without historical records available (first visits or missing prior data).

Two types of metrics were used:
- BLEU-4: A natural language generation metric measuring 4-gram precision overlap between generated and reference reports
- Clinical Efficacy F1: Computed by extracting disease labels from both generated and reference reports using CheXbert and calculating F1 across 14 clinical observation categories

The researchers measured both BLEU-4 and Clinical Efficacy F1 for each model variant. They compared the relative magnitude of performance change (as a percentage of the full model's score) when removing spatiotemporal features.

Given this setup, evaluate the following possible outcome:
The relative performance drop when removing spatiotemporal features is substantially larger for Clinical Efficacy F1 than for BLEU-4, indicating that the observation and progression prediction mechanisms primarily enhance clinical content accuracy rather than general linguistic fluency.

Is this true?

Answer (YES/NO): YES